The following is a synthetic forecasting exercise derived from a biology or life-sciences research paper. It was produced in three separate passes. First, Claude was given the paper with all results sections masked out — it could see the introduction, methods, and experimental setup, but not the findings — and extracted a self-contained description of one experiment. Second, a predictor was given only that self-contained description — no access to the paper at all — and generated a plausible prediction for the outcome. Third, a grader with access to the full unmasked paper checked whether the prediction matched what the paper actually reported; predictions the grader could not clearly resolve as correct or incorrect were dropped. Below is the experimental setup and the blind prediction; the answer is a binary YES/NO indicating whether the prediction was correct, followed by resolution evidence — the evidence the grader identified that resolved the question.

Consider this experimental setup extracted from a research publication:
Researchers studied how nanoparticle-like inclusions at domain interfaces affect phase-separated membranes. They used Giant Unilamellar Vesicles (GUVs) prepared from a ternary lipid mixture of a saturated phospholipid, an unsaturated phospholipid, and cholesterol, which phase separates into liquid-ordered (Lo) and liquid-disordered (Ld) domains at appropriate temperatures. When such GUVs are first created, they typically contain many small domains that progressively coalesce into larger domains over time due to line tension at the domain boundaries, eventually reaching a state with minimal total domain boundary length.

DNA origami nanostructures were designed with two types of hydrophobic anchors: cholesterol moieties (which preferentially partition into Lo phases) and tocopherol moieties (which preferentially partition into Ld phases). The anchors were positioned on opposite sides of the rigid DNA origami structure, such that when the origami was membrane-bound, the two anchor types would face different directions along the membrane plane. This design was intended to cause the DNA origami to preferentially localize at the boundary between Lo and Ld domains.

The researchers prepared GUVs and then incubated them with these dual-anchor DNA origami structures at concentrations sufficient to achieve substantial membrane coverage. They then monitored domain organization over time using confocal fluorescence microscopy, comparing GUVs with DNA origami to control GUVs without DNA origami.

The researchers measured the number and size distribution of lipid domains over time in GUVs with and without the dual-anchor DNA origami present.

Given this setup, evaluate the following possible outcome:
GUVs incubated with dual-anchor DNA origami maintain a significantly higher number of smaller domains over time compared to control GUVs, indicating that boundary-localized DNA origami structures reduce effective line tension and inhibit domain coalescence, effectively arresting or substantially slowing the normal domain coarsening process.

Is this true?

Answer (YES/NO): YES